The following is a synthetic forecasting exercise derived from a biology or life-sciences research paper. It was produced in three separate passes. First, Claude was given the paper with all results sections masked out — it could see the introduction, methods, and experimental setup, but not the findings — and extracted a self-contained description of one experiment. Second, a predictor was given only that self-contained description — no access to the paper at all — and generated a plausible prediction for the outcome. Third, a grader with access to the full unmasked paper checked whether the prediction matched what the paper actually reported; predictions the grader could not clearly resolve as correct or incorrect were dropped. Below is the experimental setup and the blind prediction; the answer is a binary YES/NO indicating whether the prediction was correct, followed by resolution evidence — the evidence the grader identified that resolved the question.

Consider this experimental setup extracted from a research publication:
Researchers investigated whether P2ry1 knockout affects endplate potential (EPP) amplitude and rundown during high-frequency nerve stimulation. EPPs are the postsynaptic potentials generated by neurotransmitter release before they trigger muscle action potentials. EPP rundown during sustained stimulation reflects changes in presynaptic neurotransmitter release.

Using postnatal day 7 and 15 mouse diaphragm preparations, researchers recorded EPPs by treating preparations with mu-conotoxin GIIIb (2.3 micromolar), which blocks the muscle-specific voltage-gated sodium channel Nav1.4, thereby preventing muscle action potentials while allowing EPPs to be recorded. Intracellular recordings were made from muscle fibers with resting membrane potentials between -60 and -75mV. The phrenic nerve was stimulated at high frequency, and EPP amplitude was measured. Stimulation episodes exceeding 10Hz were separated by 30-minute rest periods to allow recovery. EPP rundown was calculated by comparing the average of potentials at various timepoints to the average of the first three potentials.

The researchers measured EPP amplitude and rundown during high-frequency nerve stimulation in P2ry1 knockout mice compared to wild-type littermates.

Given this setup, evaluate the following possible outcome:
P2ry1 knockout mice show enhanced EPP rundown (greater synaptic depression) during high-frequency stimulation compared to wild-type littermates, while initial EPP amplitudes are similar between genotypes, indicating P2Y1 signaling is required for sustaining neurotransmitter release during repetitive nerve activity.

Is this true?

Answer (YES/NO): NO